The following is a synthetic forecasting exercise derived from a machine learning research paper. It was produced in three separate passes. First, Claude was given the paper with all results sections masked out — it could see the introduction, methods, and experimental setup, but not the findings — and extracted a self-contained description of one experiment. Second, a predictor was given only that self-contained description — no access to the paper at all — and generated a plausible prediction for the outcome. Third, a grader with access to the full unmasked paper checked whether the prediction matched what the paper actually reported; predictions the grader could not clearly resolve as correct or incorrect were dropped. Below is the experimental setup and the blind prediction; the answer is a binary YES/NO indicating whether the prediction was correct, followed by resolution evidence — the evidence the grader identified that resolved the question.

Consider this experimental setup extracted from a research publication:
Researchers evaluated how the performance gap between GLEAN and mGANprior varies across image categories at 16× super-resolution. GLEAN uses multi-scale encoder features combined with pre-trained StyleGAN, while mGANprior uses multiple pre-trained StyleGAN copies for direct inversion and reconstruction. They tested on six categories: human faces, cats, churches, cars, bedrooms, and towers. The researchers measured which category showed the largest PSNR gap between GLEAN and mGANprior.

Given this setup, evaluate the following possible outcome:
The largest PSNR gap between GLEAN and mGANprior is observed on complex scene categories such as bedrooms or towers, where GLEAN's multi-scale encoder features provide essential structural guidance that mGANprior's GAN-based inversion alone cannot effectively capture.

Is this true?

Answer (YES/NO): NO